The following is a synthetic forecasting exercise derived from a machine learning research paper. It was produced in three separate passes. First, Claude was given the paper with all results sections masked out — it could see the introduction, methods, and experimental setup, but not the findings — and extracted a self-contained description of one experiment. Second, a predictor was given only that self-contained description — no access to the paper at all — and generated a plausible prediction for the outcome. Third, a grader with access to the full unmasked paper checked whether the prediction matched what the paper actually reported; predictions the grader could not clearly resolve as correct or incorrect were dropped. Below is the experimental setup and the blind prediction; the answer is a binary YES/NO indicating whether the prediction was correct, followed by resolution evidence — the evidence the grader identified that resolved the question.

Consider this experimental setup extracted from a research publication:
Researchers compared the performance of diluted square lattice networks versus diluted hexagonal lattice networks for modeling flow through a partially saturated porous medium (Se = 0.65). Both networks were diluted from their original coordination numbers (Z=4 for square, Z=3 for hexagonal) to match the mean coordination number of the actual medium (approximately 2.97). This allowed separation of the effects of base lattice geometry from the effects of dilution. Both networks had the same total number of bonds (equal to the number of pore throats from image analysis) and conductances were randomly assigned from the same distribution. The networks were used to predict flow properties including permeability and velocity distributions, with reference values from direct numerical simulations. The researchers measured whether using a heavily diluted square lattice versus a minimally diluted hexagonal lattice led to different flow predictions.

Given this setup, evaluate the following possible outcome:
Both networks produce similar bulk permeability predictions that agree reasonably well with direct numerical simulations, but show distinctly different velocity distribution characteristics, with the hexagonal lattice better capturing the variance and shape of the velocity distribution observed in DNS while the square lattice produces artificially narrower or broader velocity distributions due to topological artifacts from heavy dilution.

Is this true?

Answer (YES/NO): NO